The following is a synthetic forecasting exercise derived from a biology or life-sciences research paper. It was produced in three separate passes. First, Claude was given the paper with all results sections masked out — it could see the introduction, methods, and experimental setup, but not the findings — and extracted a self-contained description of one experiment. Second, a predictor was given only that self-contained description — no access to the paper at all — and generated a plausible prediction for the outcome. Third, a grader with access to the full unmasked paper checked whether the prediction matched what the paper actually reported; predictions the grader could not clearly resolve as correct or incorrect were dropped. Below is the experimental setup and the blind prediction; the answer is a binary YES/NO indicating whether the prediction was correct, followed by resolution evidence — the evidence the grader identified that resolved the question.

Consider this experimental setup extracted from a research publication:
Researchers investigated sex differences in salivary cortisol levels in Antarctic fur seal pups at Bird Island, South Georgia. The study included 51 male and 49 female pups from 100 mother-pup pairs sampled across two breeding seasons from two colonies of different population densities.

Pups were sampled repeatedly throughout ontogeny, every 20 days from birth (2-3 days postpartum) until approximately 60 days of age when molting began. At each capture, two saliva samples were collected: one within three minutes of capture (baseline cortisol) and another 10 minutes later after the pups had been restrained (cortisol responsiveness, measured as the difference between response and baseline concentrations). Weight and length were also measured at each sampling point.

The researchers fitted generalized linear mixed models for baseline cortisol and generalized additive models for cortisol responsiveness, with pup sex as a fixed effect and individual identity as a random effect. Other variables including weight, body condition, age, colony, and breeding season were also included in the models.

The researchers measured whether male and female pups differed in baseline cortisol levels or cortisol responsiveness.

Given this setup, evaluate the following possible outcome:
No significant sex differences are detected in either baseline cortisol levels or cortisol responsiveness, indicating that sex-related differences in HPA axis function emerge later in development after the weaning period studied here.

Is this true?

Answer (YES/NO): NO